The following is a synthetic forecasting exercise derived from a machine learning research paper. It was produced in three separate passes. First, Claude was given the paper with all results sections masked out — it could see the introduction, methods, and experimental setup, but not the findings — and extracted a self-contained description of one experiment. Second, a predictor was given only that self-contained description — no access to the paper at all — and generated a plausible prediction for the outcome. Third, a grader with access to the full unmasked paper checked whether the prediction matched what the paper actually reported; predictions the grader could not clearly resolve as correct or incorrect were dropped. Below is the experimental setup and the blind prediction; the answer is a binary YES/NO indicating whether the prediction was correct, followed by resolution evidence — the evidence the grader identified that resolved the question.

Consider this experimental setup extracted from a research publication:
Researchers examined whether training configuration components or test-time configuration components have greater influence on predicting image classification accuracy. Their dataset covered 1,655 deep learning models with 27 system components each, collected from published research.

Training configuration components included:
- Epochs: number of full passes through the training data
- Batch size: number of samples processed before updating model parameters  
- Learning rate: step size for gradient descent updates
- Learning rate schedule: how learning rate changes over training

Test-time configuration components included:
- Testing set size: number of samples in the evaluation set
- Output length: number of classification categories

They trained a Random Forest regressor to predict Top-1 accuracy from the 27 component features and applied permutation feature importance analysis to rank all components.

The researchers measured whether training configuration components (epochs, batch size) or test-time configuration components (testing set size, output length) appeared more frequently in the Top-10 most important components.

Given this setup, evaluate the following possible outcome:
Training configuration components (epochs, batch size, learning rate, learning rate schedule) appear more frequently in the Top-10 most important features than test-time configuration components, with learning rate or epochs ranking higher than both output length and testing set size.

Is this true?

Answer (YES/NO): YES